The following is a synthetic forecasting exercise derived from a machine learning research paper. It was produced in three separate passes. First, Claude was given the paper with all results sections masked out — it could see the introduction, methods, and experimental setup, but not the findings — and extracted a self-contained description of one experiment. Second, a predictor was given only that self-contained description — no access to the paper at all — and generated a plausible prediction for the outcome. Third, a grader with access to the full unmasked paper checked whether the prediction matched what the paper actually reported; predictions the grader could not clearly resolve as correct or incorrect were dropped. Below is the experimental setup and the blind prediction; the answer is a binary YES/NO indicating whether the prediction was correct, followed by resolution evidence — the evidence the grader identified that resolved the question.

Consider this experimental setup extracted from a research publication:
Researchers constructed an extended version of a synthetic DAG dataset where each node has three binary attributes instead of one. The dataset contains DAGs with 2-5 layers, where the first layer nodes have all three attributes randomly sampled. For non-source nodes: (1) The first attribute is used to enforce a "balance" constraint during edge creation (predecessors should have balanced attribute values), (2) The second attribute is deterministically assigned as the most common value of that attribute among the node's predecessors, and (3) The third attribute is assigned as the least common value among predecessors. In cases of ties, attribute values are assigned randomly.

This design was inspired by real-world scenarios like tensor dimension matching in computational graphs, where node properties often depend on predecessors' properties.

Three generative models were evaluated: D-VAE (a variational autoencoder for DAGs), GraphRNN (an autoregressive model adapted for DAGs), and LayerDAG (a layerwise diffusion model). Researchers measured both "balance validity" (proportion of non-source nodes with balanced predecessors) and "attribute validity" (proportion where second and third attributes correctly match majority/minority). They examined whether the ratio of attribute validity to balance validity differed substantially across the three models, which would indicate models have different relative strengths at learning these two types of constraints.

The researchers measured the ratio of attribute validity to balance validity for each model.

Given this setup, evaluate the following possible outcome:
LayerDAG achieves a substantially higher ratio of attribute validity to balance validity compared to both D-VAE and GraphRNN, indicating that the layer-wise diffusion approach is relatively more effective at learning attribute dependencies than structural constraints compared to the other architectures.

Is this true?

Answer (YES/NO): YES